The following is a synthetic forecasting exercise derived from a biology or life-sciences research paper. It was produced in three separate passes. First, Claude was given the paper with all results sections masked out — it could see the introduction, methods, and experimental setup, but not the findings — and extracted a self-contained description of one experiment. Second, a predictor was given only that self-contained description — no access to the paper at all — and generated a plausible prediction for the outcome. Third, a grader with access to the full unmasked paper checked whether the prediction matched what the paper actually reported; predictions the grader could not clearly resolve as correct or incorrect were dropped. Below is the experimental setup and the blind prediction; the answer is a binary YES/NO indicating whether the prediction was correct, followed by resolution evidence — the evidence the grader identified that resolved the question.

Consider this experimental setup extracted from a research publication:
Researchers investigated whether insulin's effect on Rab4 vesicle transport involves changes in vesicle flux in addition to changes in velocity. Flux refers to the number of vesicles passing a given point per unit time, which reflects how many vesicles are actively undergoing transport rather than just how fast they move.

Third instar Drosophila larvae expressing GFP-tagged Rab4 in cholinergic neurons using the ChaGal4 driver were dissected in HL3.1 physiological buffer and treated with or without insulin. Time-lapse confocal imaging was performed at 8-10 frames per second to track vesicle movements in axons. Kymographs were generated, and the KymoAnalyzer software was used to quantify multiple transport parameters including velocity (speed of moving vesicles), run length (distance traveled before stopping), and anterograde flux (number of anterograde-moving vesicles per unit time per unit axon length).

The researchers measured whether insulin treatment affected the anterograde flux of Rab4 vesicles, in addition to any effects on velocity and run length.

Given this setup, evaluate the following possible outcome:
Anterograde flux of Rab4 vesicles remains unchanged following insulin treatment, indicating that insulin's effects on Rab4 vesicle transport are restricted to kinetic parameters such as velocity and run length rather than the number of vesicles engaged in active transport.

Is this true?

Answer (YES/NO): NO